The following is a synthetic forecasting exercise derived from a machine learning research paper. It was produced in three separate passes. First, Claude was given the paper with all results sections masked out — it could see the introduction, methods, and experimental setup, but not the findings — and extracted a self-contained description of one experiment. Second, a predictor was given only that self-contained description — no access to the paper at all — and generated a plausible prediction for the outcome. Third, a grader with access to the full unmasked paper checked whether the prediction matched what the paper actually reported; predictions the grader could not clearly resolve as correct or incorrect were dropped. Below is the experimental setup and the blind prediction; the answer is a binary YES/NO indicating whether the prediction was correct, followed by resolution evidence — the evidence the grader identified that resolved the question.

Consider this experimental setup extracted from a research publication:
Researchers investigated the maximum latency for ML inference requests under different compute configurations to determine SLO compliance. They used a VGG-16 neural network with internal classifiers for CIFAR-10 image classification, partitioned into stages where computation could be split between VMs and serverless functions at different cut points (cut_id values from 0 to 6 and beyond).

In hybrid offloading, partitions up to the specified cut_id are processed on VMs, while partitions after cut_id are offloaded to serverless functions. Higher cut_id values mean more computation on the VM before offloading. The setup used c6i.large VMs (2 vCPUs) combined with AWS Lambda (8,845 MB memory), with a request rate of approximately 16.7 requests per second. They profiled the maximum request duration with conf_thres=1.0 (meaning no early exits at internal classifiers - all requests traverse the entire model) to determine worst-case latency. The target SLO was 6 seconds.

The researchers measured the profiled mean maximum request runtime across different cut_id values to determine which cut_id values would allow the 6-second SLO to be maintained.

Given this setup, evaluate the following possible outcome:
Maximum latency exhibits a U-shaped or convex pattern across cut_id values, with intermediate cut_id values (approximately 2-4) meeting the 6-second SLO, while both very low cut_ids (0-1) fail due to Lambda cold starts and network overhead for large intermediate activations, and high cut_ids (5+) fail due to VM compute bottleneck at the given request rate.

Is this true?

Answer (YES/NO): NO